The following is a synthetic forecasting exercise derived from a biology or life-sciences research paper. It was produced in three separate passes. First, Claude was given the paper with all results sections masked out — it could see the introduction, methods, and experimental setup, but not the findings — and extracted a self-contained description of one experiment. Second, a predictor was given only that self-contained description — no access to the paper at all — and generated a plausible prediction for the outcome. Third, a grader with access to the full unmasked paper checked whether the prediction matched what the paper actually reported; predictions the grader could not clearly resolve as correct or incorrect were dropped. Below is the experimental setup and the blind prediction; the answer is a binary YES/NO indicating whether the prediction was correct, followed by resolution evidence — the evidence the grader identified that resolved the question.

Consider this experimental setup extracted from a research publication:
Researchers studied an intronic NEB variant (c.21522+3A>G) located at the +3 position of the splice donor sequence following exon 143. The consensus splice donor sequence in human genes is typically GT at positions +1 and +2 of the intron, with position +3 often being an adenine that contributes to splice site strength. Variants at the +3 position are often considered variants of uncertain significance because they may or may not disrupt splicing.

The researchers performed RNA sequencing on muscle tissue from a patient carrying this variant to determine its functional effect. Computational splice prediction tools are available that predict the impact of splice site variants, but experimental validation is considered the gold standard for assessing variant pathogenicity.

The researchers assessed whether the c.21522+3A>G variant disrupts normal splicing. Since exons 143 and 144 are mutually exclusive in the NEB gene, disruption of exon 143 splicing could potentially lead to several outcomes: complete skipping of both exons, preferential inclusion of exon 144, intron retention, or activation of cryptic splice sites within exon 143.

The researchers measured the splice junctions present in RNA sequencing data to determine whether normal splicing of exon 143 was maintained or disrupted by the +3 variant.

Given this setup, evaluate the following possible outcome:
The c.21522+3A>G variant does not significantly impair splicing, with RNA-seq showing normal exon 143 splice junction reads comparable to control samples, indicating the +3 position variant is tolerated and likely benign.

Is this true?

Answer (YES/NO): NO